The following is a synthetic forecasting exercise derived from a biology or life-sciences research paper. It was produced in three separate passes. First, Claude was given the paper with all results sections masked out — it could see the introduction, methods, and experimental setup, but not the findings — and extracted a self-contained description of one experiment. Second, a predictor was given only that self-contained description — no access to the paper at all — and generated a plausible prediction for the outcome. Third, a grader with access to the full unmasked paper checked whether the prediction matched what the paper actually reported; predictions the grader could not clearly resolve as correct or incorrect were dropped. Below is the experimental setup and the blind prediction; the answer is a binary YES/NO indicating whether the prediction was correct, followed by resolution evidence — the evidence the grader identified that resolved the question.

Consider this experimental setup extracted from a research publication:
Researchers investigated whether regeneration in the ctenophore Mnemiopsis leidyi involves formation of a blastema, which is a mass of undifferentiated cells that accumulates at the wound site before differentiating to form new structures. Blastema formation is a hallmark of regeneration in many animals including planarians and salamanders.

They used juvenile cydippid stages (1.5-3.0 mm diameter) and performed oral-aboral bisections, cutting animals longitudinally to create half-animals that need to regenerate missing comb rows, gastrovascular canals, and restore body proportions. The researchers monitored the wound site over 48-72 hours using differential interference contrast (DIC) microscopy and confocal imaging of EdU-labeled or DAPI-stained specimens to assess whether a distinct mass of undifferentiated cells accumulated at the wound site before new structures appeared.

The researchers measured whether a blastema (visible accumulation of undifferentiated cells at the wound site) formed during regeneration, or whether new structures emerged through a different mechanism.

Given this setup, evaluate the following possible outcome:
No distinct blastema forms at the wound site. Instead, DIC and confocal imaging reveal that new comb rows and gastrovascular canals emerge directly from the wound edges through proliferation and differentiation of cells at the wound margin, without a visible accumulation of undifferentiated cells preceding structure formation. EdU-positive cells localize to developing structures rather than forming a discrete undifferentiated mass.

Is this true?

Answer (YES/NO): NO